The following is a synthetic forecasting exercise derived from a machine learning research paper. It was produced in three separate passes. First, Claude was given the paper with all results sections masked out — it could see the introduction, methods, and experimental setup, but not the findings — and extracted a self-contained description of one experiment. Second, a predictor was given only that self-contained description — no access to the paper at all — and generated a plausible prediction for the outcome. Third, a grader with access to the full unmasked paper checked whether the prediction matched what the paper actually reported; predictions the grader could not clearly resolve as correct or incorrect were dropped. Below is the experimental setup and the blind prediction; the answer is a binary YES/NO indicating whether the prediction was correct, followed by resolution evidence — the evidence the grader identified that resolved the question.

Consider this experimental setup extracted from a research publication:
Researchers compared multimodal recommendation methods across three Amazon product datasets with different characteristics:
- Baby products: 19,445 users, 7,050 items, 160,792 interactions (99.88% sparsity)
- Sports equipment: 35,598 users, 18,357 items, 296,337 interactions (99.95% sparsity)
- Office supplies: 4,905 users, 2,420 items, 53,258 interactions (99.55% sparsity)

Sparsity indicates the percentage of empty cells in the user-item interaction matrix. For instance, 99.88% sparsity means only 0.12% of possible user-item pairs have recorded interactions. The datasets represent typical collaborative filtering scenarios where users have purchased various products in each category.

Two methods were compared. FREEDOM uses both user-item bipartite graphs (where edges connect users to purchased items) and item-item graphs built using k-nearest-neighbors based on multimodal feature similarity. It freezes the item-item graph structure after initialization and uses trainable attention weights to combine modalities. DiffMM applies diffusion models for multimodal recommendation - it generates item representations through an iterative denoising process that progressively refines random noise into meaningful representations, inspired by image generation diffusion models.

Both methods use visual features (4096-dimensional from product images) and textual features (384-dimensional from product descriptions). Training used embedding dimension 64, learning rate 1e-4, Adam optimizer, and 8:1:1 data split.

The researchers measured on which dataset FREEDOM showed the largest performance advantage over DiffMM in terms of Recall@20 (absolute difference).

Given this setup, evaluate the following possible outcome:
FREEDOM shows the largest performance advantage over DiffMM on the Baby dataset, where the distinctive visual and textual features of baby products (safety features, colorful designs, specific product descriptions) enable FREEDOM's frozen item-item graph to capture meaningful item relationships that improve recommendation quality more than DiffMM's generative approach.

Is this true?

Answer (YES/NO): NO